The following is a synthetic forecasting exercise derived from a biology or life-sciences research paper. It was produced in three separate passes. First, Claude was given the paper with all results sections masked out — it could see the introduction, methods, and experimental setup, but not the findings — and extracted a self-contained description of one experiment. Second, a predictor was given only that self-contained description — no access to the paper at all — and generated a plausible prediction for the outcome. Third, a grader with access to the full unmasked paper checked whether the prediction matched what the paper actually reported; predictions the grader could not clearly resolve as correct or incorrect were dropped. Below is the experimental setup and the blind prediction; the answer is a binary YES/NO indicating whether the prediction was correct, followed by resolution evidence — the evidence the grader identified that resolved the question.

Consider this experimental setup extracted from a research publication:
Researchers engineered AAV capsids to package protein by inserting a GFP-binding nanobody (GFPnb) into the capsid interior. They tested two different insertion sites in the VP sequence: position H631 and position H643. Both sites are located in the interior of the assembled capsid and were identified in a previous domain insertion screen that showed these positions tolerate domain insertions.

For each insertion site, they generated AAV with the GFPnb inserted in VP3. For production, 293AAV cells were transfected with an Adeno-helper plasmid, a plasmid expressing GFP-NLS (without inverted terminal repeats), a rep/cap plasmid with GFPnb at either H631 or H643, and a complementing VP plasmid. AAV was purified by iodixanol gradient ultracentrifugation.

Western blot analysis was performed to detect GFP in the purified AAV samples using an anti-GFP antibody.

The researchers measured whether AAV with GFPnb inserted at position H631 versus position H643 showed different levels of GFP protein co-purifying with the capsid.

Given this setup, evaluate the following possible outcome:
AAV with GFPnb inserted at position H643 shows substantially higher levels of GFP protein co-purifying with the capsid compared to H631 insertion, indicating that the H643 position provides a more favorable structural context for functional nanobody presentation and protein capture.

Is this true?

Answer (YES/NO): NO